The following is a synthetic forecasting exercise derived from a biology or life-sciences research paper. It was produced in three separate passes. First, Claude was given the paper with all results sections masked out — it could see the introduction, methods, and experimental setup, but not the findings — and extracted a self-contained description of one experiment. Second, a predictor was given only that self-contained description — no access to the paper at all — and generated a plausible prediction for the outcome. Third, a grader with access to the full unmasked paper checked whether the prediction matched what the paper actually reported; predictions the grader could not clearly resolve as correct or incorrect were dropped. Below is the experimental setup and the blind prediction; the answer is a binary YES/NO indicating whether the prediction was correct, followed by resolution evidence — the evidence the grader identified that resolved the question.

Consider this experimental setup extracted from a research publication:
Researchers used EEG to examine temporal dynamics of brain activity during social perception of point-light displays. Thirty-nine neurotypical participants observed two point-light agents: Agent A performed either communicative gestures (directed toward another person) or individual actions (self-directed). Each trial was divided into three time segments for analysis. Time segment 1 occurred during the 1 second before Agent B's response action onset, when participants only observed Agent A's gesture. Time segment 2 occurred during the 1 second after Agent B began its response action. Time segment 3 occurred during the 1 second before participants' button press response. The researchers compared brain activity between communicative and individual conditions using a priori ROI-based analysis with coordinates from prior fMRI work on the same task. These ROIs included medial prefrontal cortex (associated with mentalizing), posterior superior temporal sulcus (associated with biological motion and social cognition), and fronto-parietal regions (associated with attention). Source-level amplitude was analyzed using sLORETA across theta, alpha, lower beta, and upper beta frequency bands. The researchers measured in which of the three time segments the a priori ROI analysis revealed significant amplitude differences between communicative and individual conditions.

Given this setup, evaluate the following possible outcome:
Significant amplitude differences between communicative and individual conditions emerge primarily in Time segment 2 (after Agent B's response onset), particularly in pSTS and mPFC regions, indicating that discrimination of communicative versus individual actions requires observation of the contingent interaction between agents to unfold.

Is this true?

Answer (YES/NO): NO